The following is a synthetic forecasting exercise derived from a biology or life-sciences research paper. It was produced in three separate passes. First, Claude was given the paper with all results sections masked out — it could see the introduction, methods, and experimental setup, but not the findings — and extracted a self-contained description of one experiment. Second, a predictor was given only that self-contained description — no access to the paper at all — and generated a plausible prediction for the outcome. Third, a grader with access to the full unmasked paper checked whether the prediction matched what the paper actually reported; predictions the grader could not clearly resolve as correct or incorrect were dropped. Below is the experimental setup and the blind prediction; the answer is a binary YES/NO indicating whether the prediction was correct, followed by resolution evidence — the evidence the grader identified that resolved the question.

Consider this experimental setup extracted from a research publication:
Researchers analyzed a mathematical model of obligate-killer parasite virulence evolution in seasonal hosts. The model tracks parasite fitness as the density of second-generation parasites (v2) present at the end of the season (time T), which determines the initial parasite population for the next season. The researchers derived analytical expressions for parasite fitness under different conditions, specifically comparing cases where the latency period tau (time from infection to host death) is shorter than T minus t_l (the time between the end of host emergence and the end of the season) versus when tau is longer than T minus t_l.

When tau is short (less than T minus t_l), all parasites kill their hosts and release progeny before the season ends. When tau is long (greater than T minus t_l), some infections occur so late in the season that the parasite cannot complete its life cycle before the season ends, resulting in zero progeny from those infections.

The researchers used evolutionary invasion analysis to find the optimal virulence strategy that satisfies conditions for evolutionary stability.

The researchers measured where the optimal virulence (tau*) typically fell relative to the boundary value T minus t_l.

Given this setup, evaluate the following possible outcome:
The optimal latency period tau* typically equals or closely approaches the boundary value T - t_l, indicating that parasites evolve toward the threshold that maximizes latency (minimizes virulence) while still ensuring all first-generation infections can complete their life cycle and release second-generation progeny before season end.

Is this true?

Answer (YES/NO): NO